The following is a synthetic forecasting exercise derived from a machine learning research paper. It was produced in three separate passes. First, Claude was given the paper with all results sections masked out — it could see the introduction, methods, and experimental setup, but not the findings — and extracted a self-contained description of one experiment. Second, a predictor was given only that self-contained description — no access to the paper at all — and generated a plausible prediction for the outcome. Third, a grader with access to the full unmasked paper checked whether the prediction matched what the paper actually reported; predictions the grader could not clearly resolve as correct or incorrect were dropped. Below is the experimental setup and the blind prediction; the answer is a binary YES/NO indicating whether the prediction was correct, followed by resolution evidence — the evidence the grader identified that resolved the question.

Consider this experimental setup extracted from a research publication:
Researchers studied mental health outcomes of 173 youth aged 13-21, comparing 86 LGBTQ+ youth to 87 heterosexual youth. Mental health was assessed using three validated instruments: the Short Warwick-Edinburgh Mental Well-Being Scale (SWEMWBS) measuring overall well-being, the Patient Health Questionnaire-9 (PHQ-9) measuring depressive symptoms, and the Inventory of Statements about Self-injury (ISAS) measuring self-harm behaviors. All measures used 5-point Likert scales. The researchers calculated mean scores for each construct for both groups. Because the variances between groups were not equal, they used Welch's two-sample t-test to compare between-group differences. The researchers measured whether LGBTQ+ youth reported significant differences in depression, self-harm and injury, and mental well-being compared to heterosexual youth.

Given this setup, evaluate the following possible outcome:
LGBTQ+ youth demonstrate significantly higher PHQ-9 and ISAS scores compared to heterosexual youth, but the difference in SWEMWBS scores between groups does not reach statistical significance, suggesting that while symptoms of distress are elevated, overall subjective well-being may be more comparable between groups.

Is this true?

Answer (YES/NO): NO